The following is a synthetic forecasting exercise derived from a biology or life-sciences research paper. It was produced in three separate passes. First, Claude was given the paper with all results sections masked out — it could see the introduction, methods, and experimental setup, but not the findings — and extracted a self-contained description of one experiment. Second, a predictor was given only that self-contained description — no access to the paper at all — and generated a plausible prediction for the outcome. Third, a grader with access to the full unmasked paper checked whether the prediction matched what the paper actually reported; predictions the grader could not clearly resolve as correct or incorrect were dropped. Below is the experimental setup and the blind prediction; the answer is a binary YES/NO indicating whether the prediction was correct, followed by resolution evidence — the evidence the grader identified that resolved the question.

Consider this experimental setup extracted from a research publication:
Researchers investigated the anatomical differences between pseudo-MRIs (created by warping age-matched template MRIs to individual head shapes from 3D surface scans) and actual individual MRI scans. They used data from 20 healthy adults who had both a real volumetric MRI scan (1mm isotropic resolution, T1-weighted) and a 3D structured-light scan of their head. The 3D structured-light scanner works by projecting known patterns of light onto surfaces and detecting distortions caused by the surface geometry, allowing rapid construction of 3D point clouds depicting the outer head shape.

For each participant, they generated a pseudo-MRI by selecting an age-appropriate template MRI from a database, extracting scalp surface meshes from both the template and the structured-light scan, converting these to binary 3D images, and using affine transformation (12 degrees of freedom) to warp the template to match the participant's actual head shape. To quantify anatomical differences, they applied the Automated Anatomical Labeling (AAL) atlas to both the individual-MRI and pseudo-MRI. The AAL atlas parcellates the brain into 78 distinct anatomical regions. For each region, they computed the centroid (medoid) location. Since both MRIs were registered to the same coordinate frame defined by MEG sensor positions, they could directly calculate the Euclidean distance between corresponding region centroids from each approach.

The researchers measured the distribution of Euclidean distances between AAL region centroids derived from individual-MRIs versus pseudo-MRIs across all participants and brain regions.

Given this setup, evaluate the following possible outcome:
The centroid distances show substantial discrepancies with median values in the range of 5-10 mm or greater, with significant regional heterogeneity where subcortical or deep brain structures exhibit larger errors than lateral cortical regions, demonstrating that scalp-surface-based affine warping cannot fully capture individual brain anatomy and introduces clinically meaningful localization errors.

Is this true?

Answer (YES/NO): NO